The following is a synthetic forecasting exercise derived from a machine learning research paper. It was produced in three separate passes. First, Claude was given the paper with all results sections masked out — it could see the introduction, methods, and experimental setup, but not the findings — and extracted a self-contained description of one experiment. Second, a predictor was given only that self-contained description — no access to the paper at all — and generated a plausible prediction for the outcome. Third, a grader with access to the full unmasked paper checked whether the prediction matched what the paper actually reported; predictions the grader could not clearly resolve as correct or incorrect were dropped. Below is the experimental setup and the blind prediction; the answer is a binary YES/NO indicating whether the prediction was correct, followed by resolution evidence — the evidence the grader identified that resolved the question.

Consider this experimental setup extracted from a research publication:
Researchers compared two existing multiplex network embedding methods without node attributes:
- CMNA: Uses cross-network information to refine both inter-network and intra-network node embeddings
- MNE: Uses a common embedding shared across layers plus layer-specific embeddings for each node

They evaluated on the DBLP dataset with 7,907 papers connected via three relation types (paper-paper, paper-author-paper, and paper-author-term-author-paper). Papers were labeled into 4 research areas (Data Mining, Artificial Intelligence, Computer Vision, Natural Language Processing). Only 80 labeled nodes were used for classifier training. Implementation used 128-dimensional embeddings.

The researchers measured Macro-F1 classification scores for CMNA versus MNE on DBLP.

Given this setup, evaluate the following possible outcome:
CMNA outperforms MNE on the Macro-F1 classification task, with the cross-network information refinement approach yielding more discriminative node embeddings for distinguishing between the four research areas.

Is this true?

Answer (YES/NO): NO